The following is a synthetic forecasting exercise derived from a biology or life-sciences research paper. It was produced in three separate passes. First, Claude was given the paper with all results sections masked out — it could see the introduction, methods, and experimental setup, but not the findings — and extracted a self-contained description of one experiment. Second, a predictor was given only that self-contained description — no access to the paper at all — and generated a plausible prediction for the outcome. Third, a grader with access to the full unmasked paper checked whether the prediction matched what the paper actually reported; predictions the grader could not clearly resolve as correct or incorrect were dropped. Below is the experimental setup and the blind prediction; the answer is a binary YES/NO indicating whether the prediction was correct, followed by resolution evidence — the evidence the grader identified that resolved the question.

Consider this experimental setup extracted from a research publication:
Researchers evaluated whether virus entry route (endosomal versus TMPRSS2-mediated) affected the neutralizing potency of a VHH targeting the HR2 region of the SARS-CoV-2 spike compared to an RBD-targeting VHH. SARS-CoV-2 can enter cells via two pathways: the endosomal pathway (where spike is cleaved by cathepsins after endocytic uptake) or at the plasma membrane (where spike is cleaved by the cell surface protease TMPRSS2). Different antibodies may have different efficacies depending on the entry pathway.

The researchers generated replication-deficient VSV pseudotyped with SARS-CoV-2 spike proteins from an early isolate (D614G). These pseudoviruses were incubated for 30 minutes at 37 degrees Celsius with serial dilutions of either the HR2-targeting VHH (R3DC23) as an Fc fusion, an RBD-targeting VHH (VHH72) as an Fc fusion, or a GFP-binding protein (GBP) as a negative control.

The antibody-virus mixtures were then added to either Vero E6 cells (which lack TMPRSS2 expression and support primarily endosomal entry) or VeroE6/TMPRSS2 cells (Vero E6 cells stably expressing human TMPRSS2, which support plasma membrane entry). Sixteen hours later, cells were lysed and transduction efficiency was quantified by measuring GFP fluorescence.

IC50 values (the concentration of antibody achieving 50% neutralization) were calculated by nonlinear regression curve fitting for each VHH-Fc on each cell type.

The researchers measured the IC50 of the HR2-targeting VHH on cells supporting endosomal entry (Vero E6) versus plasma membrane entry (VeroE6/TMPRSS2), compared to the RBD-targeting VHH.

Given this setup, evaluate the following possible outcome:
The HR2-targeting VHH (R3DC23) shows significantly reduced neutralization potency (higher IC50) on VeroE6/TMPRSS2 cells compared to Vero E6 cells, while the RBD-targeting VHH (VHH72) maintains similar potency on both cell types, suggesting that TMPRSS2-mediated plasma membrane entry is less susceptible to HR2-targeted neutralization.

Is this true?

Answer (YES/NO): NO